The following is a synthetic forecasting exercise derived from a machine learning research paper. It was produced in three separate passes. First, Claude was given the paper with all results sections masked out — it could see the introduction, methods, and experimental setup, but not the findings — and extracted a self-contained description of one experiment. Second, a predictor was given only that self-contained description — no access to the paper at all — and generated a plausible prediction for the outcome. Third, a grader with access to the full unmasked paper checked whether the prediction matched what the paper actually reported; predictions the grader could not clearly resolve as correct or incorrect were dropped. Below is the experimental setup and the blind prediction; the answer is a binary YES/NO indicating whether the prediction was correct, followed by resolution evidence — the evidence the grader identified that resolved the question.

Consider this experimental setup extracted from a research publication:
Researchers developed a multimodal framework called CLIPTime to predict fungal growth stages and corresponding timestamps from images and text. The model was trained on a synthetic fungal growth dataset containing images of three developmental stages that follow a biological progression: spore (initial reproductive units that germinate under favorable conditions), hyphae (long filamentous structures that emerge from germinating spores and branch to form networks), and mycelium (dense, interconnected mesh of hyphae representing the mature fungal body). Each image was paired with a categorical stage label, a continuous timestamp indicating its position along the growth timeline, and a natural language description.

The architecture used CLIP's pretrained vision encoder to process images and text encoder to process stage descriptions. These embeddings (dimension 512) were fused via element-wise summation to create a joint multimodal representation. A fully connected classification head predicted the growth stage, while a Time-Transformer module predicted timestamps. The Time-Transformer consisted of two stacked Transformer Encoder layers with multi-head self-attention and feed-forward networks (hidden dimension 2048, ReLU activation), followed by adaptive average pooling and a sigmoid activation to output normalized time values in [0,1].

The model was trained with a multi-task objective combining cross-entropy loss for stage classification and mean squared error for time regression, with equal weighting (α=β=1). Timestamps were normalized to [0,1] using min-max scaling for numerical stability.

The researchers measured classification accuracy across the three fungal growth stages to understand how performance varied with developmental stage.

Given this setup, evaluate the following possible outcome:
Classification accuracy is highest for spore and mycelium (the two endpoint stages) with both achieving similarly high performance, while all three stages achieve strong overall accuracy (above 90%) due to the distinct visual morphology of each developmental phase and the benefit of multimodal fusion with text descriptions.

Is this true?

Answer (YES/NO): NO